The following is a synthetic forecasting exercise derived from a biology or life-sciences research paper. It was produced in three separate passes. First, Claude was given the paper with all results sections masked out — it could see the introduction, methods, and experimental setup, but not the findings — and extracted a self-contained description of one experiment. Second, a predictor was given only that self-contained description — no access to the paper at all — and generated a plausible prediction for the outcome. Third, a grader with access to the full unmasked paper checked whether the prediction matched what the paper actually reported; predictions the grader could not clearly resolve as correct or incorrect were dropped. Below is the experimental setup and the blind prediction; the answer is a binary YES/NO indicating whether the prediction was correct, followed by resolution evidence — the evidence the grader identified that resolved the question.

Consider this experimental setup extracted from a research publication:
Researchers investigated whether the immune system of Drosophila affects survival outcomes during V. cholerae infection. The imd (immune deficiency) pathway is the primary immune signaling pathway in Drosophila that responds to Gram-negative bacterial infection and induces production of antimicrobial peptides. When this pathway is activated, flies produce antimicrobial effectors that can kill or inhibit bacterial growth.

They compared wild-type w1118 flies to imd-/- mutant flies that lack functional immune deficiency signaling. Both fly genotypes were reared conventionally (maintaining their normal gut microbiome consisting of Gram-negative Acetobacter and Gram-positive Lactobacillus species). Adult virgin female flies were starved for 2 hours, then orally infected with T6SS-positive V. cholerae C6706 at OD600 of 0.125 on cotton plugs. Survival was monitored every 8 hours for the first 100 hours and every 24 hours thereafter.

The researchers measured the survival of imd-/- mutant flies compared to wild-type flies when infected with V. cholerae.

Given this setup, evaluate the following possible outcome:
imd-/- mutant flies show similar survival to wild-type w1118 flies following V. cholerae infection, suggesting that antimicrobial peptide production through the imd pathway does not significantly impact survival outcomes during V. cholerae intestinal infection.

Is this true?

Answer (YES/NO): NO